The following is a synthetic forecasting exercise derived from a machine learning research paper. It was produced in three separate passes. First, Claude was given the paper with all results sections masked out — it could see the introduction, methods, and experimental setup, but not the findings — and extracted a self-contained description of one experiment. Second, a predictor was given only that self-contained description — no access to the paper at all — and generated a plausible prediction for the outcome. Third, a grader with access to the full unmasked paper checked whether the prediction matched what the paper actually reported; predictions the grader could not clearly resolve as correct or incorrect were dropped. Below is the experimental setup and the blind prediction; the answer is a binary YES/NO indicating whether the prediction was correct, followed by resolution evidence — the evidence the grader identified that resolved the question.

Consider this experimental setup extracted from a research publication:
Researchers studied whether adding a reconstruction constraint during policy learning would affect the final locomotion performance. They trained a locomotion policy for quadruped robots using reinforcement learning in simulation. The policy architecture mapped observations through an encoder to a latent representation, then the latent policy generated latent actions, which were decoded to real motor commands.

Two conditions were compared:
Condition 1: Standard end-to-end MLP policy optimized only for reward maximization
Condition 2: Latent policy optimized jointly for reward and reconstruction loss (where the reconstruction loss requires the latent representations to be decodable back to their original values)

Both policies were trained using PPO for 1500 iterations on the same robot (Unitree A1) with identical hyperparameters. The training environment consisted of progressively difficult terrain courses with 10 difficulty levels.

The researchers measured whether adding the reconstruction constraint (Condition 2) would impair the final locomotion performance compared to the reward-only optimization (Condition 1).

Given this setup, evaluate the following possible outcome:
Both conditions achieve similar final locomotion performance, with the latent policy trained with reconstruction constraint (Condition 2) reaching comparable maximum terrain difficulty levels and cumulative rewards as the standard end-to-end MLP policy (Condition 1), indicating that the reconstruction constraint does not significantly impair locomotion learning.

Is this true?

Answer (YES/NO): YES